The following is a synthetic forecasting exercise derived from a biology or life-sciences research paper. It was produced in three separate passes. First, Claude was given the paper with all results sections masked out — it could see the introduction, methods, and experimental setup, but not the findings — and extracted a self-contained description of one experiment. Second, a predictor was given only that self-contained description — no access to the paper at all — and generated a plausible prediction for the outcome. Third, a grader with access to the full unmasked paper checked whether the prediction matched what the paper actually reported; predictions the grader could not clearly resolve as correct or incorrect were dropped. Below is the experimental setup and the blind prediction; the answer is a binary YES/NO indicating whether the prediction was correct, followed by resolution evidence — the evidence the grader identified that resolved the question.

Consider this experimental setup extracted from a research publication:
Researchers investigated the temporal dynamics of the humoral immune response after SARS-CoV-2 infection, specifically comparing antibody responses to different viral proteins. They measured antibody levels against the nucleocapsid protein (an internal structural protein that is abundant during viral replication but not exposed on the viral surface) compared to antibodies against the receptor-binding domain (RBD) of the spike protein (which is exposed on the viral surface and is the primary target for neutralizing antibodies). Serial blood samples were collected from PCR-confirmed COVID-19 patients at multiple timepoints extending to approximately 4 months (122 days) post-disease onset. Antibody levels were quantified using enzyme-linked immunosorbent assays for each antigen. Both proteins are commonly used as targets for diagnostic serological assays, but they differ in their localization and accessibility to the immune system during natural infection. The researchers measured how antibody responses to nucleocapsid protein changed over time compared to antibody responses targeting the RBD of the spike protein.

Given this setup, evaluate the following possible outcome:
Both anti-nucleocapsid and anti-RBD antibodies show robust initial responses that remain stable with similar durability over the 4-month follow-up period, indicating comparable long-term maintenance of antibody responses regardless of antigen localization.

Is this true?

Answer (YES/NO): NO